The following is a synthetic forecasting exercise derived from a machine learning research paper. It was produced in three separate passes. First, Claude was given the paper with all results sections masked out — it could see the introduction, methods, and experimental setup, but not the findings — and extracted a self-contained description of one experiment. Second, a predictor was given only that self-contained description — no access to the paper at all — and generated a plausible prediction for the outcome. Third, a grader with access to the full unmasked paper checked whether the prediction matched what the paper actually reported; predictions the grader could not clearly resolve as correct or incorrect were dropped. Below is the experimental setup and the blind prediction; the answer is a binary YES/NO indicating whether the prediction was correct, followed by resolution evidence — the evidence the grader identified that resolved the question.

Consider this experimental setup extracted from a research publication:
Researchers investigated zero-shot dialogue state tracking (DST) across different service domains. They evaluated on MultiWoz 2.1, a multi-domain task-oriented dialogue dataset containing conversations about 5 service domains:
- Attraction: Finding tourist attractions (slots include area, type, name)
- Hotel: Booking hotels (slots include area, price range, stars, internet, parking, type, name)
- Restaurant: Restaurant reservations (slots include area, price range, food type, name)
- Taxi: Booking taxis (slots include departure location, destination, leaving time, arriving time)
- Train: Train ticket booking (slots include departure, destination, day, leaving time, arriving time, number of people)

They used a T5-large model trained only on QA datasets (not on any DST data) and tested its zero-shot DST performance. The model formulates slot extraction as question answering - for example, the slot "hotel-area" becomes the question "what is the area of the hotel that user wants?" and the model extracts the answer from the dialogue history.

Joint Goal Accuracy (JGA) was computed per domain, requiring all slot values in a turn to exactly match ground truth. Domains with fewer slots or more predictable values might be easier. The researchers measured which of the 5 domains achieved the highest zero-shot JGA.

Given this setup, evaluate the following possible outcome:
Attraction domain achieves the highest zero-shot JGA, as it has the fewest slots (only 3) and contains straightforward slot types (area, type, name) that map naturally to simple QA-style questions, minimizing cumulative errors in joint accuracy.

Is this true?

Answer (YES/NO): NO